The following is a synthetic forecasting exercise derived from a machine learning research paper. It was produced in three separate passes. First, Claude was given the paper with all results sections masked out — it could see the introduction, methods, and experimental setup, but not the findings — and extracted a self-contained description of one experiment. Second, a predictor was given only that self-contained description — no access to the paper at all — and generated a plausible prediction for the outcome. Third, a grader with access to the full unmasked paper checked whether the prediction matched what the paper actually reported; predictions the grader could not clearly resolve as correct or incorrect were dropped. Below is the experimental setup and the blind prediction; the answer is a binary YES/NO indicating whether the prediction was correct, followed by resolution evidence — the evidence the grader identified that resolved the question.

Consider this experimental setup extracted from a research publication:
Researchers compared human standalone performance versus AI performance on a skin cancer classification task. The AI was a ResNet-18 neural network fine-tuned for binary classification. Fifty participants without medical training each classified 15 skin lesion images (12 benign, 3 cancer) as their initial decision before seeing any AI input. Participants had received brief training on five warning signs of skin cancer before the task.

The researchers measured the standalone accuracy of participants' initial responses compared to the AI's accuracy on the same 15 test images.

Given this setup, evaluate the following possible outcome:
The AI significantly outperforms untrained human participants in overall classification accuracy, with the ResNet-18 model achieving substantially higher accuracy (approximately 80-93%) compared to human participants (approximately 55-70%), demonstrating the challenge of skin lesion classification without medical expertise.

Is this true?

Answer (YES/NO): NO